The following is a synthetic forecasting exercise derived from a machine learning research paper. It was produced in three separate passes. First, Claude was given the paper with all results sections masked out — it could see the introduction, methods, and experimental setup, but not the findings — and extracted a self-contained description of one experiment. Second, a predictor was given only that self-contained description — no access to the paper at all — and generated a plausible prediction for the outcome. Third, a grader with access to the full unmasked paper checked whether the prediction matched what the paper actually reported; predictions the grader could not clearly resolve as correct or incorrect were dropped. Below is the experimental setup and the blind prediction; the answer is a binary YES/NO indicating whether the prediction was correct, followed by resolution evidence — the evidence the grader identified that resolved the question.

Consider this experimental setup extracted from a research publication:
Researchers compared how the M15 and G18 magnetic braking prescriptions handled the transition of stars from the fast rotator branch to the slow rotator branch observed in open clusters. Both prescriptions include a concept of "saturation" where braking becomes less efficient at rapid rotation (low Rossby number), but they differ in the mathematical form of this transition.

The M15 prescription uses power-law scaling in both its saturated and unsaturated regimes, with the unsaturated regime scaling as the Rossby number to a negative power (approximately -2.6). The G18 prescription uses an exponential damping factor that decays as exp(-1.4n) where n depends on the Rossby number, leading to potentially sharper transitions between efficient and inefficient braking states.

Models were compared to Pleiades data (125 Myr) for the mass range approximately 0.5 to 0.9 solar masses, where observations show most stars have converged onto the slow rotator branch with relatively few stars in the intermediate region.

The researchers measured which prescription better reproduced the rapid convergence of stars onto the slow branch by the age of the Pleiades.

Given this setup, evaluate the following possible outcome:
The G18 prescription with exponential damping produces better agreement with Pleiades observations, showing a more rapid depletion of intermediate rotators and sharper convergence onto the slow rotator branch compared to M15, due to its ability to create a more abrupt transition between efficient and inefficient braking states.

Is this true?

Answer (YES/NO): YES